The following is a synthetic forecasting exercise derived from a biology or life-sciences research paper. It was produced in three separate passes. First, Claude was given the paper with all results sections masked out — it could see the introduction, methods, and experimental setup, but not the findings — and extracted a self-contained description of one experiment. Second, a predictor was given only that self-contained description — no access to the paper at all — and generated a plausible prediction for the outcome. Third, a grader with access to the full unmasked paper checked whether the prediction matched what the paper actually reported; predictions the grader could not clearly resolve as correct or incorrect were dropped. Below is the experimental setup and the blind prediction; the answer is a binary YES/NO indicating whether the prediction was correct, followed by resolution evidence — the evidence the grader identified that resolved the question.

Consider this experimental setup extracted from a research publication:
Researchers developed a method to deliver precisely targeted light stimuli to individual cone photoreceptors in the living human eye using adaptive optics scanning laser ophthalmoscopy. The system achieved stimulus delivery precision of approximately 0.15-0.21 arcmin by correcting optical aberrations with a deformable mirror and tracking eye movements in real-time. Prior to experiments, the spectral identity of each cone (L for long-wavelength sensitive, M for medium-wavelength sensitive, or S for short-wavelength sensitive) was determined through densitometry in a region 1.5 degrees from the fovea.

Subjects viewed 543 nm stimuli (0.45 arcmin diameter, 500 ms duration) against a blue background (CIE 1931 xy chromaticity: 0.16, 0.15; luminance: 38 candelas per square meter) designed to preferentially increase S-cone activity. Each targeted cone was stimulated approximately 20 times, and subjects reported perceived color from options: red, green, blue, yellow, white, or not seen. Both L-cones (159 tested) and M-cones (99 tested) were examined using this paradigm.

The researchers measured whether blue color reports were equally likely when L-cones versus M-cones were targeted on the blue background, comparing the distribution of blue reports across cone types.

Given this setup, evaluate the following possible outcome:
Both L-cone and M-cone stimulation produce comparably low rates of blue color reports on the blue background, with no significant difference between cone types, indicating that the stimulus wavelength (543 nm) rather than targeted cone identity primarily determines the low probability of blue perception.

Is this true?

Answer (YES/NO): NO